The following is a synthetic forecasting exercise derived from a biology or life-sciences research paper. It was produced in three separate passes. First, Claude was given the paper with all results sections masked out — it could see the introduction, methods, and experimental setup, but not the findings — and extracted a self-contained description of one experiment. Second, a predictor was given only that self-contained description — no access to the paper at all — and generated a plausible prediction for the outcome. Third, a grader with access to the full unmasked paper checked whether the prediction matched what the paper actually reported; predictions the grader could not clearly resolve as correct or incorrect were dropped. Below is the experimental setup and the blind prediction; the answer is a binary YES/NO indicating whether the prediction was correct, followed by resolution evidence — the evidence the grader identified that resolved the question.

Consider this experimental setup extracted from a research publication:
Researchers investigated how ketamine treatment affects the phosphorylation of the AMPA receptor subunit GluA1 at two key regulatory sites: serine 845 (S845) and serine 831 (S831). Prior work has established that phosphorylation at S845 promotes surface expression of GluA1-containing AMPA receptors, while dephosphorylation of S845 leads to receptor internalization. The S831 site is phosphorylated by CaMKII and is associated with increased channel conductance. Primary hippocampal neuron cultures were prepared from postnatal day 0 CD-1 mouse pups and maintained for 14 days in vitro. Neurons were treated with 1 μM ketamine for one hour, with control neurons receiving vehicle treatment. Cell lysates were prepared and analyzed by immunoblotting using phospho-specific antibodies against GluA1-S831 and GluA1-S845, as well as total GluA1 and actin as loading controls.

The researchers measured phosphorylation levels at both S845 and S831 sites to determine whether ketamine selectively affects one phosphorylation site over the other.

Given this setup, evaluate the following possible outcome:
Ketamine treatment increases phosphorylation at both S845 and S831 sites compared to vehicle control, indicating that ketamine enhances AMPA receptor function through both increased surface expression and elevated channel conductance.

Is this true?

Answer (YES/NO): YES